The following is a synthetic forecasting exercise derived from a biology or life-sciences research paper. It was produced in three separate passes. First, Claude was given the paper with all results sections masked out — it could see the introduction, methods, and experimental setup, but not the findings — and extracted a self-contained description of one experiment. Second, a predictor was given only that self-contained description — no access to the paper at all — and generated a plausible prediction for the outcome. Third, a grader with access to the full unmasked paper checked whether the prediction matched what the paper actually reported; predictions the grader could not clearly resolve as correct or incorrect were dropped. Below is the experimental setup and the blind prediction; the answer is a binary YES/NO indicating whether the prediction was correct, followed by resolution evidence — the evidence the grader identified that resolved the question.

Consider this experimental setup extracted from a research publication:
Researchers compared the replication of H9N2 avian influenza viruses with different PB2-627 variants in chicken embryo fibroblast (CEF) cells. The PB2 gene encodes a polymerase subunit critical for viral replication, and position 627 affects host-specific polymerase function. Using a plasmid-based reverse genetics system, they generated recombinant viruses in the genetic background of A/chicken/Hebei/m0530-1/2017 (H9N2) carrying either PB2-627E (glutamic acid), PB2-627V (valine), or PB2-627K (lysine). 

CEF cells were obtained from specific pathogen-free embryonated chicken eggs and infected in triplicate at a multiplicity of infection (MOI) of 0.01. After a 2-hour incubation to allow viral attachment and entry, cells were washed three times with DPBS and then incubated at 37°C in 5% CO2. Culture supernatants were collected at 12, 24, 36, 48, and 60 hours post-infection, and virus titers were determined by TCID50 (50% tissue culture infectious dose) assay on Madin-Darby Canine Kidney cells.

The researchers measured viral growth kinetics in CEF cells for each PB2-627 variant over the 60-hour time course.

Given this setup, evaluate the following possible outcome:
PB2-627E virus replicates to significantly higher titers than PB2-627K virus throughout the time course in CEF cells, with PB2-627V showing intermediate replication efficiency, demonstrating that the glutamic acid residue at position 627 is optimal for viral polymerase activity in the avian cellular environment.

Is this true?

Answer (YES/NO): NO